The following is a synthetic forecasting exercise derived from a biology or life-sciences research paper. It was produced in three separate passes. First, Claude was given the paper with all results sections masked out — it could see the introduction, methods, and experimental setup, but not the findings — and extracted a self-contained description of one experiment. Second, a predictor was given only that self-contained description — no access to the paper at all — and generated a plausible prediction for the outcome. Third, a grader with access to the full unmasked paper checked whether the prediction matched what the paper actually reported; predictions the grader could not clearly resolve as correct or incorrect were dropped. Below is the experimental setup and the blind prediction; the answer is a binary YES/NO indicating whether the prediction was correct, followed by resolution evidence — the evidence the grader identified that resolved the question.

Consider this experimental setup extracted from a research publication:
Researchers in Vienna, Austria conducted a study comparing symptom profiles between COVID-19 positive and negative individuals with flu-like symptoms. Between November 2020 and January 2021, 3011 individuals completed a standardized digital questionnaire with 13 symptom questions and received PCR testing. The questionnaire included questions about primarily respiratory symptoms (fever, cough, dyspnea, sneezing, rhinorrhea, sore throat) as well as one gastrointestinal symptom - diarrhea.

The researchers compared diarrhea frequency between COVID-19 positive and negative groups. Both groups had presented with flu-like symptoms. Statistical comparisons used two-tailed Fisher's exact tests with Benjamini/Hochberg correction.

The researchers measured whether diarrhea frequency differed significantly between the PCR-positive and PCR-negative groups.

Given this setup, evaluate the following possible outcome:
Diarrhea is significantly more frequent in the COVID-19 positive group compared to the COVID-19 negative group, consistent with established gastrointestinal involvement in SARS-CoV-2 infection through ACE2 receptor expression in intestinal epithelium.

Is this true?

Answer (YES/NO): NO